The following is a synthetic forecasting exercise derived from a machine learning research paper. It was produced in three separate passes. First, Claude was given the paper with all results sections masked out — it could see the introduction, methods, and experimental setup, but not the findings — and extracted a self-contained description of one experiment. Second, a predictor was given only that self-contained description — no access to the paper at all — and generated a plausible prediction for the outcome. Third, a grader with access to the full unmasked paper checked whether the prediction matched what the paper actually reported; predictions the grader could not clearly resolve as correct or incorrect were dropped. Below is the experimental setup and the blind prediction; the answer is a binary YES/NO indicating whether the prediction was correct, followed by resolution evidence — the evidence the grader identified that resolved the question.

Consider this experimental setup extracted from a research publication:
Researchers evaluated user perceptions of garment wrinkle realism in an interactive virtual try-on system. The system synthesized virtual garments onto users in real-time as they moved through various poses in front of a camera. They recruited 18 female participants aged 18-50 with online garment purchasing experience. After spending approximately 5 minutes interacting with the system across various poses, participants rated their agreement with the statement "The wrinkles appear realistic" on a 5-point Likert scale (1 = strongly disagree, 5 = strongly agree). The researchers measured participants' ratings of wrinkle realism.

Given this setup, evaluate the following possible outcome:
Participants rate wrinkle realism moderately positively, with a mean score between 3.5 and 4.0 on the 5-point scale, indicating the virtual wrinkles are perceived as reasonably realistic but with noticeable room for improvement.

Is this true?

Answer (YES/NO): NO